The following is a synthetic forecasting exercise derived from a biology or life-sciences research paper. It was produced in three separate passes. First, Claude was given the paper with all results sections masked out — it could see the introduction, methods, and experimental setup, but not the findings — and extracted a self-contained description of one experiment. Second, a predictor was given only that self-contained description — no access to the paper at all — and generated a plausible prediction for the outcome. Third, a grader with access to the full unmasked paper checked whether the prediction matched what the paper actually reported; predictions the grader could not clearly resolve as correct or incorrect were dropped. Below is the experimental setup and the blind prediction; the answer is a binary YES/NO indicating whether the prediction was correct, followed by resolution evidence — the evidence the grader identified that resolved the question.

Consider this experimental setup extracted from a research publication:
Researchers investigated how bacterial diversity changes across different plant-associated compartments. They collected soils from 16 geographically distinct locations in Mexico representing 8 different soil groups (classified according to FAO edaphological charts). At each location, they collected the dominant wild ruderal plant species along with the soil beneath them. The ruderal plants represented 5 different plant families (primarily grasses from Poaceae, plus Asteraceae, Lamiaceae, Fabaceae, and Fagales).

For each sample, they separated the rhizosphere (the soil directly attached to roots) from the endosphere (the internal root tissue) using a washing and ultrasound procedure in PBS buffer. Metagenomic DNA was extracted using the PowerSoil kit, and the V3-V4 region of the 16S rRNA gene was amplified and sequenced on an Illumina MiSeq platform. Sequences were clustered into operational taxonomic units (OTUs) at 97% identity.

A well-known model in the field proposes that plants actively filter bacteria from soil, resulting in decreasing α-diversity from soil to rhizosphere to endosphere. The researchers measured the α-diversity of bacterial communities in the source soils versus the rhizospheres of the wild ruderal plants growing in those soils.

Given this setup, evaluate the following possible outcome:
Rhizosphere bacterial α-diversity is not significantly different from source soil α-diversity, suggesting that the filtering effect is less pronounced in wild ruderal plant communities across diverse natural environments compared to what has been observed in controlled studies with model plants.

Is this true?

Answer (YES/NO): NO